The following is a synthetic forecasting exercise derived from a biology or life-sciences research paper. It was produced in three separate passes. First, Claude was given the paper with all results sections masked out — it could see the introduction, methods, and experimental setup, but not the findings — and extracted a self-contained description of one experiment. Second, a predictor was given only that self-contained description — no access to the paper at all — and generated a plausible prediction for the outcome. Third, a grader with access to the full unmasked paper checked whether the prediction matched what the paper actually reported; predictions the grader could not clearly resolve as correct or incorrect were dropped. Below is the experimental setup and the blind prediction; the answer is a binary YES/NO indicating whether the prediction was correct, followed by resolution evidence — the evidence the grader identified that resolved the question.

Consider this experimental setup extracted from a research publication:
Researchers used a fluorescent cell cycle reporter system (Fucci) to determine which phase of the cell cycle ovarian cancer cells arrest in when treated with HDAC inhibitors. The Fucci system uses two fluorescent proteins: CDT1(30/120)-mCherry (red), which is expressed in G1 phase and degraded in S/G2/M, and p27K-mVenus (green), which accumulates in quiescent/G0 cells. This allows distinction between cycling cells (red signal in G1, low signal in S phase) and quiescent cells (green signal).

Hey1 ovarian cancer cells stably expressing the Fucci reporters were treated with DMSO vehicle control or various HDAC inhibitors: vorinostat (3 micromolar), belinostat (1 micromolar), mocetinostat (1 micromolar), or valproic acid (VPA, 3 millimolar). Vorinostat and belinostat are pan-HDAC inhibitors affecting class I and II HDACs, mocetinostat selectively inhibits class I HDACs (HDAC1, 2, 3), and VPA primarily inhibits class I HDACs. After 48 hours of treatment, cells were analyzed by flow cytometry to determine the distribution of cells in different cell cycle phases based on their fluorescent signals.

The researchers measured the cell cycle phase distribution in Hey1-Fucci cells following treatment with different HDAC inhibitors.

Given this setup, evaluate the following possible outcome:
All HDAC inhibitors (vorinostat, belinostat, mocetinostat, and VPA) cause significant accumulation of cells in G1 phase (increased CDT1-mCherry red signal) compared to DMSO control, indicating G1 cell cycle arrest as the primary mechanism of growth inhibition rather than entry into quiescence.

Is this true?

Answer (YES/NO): NO